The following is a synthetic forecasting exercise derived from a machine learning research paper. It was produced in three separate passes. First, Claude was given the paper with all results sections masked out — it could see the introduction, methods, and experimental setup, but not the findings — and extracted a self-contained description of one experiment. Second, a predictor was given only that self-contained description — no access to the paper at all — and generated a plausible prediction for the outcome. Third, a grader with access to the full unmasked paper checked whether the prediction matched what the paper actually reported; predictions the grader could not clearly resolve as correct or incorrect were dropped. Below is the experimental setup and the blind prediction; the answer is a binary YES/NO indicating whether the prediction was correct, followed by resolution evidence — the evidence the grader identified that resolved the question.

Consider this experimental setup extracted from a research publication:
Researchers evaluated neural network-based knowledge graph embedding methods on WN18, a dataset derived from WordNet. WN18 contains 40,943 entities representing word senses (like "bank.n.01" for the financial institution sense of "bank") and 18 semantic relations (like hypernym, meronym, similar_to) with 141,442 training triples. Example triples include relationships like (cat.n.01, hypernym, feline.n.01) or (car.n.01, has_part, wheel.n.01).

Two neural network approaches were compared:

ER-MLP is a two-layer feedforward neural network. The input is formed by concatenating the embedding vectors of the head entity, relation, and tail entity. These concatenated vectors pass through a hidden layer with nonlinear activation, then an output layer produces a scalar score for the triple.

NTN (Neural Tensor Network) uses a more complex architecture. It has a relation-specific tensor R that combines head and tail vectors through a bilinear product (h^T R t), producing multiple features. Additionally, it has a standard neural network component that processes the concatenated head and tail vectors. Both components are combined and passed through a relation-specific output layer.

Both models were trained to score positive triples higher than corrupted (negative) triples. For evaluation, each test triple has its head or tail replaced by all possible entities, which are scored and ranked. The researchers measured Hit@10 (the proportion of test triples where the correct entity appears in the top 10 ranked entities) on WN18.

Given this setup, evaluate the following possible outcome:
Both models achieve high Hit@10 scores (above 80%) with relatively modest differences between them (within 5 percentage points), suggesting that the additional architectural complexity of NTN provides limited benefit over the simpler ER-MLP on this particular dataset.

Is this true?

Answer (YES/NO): NO